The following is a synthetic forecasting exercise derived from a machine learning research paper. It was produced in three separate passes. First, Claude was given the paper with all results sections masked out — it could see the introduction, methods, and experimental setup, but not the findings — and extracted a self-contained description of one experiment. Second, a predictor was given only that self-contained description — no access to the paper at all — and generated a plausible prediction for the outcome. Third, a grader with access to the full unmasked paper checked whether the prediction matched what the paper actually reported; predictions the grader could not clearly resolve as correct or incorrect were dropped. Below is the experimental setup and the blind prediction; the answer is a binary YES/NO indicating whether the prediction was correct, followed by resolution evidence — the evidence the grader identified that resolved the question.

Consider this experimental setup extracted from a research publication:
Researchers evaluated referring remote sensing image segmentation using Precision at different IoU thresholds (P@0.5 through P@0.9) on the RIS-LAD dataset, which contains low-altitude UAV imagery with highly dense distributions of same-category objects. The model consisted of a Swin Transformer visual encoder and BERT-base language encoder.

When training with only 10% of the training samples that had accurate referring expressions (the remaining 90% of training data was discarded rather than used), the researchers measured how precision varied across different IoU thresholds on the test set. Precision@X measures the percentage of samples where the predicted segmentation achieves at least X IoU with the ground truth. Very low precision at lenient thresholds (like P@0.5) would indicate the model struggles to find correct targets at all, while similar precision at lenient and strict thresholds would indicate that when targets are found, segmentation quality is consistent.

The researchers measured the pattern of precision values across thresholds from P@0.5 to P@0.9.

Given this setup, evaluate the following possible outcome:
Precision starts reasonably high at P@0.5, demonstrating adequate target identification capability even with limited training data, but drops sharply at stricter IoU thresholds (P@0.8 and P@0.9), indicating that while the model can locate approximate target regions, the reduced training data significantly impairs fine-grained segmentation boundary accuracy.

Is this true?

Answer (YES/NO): NO